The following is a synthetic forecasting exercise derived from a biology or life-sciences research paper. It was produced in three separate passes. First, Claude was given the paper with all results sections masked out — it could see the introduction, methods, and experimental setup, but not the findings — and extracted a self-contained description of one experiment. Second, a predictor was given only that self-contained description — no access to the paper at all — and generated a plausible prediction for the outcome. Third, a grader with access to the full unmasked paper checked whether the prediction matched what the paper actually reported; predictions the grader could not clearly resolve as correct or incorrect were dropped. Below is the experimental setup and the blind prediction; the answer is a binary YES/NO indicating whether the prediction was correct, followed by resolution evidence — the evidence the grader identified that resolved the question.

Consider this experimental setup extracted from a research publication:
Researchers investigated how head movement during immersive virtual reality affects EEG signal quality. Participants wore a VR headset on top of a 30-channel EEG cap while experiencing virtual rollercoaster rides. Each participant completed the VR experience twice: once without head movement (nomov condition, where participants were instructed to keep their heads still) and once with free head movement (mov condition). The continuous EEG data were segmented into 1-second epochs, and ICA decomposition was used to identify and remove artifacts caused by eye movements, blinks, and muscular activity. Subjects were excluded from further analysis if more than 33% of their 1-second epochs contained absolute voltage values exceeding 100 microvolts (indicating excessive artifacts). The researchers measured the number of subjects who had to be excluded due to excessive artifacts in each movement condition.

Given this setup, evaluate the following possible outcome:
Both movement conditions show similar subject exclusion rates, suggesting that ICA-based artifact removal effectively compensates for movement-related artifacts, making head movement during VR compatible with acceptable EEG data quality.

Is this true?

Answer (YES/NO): NO